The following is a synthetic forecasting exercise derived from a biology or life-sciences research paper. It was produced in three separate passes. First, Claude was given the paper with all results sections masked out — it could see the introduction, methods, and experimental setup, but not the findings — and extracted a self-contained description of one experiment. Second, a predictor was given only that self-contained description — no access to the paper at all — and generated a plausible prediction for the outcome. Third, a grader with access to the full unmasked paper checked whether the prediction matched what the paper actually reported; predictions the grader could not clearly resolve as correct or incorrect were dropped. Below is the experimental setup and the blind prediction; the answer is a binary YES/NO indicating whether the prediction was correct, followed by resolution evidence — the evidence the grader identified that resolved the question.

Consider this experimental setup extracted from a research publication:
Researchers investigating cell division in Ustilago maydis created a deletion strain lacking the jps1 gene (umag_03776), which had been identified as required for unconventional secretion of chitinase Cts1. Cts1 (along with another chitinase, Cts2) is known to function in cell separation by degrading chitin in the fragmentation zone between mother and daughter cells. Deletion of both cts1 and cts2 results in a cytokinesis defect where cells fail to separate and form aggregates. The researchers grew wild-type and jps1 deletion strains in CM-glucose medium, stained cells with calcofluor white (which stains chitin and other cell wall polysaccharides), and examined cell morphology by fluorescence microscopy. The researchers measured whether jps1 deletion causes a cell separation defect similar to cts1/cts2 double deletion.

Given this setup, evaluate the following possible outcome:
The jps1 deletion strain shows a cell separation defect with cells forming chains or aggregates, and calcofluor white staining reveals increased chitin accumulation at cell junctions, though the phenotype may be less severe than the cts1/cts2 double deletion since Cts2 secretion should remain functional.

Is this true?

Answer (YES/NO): NO